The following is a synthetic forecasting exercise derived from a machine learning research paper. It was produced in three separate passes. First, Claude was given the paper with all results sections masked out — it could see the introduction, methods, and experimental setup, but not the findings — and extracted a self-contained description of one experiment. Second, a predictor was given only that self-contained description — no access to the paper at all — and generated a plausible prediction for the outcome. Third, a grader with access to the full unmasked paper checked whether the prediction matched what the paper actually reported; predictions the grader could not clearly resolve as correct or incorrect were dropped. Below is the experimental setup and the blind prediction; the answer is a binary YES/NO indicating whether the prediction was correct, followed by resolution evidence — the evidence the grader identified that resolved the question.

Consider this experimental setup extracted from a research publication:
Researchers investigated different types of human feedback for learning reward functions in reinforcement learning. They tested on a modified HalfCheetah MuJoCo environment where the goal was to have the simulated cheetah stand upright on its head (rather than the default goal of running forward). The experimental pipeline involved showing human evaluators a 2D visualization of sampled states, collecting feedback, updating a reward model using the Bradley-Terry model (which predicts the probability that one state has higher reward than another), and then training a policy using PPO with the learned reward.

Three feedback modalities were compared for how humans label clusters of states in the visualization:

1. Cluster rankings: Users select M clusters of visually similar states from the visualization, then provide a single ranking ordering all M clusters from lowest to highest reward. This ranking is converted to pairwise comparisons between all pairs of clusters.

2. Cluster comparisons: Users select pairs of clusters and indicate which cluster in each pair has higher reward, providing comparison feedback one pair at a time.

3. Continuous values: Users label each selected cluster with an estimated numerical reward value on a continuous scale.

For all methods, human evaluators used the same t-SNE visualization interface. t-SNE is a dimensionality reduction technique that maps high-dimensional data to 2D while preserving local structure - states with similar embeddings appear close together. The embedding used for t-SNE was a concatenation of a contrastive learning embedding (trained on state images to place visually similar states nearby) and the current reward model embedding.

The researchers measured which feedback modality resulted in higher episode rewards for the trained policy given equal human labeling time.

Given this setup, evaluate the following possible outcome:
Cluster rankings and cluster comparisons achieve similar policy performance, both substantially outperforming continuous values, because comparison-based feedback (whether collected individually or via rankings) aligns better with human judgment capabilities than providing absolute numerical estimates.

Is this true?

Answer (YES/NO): NO